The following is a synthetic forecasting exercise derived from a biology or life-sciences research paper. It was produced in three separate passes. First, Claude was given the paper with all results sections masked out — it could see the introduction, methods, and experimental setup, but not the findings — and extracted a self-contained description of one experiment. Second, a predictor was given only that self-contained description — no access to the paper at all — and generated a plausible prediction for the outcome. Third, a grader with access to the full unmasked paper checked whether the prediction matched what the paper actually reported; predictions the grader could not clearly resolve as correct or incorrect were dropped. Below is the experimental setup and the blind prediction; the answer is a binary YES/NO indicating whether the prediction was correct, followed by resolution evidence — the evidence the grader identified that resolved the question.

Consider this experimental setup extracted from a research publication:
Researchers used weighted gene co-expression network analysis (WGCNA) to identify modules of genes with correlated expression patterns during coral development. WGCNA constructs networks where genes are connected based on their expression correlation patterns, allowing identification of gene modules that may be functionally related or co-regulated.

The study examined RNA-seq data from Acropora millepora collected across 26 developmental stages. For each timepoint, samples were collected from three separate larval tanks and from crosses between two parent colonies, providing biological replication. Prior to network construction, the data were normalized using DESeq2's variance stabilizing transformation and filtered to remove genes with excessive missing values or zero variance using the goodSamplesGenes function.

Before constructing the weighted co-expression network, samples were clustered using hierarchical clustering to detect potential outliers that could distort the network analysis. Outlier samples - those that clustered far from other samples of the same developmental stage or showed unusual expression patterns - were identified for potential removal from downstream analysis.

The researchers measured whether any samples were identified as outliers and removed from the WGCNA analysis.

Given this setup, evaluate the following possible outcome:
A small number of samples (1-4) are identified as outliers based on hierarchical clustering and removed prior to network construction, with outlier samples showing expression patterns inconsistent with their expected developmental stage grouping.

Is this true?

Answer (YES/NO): NO